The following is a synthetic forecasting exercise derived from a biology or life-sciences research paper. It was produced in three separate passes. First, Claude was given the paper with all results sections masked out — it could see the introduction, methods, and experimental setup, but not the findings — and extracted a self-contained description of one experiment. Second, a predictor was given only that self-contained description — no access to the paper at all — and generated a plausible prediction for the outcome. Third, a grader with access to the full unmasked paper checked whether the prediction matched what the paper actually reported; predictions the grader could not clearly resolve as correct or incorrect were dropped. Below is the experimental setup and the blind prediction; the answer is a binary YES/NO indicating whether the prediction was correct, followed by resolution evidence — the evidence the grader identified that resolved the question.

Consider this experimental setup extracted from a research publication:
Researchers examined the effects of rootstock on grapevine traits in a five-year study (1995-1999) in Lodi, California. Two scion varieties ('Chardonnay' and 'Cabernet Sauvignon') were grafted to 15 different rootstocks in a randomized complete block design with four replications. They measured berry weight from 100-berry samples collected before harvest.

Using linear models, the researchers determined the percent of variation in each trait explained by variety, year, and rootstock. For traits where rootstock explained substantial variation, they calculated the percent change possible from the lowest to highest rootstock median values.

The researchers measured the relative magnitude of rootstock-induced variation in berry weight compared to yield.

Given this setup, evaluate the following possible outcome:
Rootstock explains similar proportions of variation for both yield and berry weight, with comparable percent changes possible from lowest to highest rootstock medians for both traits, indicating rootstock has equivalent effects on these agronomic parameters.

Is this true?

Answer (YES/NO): NO